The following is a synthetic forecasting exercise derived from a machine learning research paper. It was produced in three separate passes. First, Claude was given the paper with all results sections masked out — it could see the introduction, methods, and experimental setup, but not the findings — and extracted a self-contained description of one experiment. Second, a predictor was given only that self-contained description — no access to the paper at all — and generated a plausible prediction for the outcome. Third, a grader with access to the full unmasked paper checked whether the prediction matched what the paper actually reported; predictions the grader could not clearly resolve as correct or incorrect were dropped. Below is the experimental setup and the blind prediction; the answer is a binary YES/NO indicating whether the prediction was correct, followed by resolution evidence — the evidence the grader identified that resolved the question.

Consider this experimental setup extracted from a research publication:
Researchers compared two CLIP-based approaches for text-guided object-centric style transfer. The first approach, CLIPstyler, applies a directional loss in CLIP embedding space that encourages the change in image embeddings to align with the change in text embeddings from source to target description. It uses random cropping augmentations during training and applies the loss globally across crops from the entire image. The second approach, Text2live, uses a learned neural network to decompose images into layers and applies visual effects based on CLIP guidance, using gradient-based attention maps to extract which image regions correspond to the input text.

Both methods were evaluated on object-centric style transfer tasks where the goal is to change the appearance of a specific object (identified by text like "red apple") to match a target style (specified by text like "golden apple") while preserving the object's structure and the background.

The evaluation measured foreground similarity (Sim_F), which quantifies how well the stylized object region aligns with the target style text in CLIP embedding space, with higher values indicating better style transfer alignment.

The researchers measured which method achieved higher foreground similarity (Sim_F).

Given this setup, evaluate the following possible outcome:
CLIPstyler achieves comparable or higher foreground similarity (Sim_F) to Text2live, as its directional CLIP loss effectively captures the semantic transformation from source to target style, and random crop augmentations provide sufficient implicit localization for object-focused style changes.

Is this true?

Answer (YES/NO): NO